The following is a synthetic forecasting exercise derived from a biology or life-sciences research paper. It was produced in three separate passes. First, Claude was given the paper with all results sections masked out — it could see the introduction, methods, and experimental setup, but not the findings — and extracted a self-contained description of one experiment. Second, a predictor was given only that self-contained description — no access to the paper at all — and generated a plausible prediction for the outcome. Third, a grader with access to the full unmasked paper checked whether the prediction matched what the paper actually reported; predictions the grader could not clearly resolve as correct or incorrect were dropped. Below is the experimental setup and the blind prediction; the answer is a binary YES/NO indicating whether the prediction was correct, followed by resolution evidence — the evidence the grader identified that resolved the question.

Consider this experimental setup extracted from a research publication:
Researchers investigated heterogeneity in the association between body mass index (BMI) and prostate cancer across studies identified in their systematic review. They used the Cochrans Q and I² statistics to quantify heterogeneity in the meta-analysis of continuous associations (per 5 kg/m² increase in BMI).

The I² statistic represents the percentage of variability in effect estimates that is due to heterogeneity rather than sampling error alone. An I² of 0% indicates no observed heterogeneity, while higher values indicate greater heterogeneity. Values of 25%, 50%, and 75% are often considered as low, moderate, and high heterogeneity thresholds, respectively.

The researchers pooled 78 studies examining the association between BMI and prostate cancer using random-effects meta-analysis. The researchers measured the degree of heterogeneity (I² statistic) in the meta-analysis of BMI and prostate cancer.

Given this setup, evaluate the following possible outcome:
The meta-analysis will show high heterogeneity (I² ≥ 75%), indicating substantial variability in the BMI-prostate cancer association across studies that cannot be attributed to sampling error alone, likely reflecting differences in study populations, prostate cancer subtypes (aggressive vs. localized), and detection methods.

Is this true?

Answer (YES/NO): NO